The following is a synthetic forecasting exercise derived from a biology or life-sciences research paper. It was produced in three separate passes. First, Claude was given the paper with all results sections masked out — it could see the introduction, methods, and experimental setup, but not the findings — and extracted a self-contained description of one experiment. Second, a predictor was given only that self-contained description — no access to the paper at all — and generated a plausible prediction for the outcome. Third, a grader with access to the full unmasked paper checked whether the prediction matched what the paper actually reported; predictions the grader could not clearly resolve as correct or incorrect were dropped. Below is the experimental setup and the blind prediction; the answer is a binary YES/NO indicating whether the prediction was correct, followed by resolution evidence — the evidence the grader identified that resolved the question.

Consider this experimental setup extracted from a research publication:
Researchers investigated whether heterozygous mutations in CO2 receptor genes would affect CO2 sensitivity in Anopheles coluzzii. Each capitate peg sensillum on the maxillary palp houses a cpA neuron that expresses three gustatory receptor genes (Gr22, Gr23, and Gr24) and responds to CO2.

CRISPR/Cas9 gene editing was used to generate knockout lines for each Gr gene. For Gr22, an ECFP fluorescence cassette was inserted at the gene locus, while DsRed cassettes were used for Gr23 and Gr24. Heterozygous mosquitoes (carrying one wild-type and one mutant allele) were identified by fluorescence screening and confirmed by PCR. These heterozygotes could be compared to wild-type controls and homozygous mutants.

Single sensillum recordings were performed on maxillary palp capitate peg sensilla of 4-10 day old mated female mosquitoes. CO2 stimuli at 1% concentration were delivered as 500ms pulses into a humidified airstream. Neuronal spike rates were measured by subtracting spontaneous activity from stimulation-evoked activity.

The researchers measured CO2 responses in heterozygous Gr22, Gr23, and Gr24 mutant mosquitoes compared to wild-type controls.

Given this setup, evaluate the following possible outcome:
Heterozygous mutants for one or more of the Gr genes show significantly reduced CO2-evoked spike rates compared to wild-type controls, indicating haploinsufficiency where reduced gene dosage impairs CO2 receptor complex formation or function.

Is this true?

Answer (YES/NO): NO